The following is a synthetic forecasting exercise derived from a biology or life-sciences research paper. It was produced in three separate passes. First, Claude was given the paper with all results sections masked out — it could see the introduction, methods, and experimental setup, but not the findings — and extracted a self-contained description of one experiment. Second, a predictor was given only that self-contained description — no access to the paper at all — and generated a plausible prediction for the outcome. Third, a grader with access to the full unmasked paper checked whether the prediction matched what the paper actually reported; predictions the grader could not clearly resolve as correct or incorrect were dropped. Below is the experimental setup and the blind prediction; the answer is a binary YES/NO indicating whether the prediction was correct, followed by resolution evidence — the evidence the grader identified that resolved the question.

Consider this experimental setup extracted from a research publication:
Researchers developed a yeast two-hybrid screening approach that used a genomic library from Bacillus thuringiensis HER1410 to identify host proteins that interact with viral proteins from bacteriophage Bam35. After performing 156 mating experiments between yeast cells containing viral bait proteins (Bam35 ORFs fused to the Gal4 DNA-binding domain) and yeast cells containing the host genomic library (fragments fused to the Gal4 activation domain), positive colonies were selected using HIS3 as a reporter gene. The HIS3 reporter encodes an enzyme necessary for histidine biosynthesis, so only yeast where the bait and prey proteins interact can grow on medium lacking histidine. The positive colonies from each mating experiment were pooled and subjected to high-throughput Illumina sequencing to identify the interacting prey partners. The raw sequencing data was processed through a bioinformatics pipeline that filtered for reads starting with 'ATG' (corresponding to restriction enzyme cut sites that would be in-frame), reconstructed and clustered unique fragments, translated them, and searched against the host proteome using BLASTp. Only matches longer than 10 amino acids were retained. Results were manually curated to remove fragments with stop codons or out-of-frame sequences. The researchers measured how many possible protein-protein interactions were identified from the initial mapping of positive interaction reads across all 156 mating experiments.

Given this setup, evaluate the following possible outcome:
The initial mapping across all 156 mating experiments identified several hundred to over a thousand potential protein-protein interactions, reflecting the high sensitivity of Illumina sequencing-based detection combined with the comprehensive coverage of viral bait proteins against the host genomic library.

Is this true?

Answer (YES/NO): YES